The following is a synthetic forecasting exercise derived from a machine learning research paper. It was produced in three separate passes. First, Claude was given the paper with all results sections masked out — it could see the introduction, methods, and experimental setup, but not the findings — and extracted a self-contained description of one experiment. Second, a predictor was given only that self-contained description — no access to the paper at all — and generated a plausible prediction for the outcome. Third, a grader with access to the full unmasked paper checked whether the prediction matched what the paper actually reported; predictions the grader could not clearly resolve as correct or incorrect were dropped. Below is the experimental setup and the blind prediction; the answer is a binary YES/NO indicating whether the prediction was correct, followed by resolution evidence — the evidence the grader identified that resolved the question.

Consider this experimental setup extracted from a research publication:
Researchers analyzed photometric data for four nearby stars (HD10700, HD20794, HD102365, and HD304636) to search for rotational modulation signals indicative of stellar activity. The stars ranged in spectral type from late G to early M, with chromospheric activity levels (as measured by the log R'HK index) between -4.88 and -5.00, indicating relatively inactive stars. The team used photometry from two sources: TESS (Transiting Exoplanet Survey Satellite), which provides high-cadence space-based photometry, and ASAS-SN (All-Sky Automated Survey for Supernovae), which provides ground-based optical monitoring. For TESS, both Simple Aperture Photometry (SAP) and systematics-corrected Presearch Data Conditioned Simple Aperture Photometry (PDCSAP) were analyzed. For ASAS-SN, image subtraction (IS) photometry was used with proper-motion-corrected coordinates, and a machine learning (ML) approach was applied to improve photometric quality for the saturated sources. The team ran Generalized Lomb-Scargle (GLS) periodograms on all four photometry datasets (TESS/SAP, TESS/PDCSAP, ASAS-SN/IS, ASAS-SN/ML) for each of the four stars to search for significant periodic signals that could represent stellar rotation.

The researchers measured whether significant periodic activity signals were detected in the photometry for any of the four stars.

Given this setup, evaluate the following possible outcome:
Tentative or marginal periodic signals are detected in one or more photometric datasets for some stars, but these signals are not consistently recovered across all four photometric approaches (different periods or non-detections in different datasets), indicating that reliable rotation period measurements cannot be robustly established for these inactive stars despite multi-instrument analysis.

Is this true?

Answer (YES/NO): NO